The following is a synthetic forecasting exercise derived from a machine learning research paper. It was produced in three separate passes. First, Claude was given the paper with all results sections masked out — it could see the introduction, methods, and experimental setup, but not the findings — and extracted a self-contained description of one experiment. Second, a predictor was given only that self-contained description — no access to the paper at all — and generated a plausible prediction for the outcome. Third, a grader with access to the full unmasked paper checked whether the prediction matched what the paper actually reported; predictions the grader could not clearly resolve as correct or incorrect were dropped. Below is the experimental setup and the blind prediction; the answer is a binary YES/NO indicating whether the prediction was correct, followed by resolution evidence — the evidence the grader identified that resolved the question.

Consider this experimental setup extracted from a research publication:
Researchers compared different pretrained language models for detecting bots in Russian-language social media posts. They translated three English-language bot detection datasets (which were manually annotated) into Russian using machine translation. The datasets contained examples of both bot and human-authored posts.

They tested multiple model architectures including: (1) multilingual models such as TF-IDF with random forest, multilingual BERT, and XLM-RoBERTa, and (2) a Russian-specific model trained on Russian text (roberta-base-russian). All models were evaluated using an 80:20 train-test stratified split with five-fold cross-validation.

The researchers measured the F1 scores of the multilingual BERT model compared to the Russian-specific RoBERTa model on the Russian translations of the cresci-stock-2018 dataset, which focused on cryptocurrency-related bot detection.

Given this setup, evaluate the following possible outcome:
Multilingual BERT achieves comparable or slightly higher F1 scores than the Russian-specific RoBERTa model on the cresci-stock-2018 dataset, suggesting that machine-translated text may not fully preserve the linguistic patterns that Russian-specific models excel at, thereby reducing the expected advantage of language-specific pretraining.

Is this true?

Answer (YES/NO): NO